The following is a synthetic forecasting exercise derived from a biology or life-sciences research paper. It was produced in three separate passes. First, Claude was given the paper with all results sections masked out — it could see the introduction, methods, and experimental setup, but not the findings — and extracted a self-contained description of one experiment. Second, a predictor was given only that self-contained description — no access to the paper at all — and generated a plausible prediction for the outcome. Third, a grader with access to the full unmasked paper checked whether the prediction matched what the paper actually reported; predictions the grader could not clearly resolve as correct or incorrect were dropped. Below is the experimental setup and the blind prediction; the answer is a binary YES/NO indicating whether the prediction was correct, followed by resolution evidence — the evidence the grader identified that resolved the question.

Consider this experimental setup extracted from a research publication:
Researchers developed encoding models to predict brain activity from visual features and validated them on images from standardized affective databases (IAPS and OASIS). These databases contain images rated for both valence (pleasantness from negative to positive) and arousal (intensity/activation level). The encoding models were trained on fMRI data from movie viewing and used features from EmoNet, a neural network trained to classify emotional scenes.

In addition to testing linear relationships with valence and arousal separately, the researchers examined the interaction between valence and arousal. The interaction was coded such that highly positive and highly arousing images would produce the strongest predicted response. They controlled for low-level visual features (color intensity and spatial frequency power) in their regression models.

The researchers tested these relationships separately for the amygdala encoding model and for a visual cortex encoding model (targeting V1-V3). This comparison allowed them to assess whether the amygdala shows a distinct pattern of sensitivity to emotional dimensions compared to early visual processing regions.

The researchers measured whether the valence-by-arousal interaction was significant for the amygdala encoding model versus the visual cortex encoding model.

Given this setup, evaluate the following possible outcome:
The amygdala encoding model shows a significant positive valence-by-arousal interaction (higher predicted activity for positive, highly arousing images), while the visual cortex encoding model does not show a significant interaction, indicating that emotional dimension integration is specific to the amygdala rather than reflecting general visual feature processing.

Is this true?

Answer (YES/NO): NO